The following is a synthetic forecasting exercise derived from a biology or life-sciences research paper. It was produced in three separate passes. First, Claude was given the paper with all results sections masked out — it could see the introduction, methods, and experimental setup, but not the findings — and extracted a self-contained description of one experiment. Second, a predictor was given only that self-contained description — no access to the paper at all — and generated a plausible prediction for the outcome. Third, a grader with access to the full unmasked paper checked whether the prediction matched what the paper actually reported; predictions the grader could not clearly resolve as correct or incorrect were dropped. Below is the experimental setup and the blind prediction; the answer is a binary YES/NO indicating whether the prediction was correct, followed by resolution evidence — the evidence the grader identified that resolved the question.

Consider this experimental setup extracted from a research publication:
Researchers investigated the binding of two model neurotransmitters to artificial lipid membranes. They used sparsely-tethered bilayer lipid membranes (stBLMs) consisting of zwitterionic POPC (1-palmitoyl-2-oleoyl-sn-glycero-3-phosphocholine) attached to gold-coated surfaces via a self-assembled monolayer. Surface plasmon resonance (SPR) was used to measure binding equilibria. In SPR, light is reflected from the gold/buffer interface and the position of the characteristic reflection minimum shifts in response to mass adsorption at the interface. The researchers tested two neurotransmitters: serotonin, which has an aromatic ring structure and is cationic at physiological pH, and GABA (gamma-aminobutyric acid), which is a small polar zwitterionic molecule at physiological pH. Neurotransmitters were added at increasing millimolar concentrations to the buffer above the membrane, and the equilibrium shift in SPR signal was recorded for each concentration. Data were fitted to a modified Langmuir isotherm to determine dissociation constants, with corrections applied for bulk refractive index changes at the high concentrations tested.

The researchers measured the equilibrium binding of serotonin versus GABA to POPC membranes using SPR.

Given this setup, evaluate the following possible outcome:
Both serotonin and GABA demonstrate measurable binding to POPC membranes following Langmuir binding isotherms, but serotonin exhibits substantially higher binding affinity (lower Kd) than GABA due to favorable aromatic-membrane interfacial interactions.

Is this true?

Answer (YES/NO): NO